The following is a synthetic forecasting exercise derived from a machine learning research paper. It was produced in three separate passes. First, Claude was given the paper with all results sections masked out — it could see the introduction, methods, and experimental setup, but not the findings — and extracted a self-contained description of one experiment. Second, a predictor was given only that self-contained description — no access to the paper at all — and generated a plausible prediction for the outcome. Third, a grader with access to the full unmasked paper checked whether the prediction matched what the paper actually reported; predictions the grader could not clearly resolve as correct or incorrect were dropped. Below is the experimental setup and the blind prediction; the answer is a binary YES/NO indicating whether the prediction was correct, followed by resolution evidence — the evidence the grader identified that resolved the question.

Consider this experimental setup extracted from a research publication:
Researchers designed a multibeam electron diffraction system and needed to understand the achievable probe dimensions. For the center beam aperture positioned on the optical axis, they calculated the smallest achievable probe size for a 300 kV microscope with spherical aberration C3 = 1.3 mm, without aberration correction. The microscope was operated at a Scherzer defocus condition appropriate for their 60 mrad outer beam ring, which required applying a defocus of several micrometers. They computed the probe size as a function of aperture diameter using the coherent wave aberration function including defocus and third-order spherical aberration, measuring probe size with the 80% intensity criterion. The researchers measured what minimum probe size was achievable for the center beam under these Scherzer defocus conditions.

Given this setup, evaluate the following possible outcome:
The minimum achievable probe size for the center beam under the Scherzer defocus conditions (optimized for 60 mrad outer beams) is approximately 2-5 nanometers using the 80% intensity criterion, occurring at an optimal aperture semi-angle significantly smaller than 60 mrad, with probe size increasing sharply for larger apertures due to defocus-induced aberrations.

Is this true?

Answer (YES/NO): YES